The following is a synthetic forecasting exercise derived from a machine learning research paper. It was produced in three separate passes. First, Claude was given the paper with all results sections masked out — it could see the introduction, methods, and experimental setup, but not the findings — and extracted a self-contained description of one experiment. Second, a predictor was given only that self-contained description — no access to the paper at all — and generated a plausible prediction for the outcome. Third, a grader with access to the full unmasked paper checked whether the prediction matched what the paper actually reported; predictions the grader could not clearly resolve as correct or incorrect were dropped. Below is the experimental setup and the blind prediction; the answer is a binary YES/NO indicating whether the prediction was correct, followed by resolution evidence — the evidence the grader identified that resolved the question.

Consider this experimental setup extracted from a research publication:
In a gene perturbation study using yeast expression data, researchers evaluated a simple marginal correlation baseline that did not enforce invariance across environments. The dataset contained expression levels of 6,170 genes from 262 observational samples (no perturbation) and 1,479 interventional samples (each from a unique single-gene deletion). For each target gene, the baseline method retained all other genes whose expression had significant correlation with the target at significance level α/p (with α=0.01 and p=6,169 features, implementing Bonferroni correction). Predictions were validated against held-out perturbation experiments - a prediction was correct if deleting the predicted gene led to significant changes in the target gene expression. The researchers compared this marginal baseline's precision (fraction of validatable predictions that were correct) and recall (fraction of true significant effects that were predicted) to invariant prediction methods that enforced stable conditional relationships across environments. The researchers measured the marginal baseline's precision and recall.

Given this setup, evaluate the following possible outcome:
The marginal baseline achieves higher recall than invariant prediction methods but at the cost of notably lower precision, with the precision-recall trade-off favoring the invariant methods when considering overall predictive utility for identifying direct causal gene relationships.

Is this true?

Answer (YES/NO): YES